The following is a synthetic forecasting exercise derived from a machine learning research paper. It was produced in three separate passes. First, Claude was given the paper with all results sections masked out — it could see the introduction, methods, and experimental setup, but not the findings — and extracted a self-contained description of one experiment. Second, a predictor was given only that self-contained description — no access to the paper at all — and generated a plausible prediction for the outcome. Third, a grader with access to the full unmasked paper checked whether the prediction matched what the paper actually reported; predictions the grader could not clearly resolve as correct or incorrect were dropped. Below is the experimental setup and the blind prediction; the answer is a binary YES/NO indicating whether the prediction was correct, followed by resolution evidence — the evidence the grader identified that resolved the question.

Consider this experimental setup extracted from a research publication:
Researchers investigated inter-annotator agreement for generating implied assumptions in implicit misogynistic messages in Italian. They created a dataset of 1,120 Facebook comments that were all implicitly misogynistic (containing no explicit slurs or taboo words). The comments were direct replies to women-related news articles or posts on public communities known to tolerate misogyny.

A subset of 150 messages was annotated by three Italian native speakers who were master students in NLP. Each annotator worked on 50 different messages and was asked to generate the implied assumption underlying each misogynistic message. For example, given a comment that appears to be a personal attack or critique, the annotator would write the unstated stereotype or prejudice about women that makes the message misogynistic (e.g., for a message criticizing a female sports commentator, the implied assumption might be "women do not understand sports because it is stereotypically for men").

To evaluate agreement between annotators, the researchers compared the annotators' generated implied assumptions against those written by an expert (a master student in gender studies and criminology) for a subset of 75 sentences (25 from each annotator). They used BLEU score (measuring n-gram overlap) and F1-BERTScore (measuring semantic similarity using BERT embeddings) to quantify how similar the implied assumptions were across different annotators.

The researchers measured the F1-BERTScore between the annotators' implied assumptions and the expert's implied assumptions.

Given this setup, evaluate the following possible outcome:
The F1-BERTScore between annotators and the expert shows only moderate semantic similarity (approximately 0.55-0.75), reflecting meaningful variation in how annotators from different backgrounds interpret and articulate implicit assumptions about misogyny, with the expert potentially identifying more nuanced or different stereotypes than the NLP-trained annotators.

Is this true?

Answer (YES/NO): YES